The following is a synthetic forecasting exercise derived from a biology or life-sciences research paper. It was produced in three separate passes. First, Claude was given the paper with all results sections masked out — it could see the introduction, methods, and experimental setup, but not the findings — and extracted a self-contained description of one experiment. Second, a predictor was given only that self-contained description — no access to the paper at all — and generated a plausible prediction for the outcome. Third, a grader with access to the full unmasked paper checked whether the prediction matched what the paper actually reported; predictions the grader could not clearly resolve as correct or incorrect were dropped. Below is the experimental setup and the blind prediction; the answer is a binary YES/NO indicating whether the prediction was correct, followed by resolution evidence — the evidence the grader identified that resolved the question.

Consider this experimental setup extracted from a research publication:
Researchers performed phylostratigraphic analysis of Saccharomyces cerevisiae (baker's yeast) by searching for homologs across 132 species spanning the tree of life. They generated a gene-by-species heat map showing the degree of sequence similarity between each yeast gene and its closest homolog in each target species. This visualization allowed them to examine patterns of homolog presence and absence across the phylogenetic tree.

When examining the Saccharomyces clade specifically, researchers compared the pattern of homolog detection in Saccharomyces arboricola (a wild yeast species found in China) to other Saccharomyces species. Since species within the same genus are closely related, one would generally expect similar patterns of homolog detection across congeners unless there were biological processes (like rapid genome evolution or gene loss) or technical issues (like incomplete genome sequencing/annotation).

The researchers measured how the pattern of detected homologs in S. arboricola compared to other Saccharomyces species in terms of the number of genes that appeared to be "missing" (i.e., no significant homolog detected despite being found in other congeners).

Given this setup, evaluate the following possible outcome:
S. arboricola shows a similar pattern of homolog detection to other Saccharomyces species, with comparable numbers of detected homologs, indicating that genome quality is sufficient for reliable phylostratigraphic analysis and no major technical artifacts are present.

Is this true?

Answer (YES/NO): NO